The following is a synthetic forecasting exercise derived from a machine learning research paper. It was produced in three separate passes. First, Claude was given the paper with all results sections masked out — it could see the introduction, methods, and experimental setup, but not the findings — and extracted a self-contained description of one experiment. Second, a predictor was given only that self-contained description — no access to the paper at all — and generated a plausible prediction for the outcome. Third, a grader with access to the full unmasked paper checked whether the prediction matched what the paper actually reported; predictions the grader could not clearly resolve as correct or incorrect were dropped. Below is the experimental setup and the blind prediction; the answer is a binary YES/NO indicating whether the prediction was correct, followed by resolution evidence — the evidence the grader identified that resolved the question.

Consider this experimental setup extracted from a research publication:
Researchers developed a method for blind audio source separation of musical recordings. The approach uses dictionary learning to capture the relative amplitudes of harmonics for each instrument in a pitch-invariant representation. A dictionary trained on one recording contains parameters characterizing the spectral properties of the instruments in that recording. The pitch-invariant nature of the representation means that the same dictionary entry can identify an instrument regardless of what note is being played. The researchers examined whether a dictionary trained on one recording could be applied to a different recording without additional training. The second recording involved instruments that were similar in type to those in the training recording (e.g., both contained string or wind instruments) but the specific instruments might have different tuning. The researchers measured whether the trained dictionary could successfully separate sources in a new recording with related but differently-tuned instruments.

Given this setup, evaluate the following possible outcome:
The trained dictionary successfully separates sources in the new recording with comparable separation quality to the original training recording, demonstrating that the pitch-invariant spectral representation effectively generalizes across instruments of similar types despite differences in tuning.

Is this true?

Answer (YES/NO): YES